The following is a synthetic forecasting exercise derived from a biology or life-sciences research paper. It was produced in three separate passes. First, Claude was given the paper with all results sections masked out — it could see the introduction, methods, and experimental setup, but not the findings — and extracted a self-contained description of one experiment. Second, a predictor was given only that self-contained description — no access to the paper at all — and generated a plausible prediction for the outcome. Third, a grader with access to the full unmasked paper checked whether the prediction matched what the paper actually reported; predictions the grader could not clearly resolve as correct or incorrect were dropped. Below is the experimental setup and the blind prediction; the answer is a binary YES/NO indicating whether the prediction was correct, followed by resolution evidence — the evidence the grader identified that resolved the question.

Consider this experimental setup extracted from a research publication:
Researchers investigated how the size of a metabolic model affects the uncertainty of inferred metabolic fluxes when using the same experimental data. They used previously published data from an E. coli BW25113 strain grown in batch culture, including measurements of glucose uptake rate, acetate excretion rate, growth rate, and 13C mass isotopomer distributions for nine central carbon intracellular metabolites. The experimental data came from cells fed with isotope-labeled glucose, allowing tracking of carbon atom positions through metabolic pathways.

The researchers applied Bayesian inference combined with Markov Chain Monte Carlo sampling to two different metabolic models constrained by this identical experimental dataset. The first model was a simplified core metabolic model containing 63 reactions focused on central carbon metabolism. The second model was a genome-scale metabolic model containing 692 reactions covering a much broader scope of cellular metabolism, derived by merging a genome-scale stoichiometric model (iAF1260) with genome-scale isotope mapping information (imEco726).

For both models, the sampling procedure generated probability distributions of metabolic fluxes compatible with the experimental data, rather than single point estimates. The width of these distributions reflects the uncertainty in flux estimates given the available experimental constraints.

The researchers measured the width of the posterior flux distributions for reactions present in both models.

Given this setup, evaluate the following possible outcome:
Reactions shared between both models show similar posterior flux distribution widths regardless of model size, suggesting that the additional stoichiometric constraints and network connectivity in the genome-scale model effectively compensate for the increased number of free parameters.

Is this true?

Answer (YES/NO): NO